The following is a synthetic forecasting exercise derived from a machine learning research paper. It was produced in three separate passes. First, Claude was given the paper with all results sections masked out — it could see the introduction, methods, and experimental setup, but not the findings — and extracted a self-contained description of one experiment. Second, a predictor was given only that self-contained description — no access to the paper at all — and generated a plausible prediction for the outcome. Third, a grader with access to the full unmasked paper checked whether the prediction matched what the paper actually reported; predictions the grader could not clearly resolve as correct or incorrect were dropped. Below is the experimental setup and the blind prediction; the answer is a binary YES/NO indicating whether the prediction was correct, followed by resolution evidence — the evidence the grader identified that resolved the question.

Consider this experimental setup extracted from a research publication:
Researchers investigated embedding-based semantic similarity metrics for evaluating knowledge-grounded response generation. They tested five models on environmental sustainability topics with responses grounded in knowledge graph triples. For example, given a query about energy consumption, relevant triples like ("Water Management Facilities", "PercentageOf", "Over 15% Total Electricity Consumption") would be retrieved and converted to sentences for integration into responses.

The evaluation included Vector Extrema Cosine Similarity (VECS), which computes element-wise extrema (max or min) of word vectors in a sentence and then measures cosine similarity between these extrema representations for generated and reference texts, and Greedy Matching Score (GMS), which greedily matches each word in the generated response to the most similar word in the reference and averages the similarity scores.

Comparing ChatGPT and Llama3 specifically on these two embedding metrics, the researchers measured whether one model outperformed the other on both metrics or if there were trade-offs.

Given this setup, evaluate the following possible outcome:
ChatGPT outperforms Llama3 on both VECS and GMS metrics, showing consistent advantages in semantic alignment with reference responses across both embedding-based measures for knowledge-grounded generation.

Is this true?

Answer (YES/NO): YES